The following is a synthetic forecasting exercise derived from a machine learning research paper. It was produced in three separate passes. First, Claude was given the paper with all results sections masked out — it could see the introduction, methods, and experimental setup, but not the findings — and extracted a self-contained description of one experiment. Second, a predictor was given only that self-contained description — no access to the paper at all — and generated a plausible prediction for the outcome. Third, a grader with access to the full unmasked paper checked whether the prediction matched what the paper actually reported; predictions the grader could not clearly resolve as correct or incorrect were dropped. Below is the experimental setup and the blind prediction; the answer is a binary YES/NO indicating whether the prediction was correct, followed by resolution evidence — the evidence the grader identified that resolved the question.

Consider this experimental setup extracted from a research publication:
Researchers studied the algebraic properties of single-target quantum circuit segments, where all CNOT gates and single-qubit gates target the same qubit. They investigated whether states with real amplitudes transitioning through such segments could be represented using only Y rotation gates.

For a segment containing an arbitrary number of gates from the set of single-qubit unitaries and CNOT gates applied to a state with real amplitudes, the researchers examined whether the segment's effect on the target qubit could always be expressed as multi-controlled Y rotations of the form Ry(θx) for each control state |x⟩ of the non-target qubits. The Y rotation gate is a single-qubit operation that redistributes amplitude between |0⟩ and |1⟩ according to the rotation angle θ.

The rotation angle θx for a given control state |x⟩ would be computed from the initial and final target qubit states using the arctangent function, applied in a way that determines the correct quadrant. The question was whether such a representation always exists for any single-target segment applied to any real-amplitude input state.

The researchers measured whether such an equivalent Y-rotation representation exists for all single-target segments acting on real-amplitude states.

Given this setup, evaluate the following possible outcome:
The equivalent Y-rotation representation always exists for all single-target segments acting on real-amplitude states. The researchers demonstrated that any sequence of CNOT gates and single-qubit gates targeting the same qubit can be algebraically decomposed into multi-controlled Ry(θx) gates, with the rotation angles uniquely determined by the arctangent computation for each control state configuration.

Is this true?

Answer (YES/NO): YES